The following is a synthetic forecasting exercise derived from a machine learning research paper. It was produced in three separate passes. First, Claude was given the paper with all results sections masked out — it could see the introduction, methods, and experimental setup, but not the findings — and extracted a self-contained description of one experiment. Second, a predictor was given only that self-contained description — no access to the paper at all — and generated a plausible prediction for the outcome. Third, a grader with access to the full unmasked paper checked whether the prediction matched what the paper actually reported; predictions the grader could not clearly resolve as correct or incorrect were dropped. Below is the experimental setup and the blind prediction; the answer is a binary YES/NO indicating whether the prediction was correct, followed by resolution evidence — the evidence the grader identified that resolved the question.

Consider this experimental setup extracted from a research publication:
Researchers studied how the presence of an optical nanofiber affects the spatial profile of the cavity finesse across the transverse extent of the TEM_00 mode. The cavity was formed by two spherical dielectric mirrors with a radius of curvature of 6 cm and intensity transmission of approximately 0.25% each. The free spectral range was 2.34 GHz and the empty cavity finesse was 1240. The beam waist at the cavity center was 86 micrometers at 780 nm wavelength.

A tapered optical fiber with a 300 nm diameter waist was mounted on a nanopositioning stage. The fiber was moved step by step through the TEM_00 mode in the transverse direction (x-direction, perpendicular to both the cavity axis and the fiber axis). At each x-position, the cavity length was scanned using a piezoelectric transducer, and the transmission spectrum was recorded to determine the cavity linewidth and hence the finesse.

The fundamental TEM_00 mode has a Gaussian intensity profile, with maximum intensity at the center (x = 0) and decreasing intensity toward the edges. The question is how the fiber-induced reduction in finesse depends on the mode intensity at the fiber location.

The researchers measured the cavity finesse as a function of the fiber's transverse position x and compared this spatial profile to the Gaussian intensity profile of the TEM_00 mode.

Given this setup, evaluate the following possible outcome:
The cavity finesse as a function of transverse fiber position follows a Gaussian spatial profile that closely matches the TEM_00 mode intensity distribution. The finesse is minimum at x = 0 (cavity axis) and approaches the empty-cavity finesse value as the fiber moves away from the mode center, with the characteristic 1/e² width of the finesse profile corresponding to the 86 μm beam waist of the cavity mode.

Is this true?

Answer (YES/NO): NO